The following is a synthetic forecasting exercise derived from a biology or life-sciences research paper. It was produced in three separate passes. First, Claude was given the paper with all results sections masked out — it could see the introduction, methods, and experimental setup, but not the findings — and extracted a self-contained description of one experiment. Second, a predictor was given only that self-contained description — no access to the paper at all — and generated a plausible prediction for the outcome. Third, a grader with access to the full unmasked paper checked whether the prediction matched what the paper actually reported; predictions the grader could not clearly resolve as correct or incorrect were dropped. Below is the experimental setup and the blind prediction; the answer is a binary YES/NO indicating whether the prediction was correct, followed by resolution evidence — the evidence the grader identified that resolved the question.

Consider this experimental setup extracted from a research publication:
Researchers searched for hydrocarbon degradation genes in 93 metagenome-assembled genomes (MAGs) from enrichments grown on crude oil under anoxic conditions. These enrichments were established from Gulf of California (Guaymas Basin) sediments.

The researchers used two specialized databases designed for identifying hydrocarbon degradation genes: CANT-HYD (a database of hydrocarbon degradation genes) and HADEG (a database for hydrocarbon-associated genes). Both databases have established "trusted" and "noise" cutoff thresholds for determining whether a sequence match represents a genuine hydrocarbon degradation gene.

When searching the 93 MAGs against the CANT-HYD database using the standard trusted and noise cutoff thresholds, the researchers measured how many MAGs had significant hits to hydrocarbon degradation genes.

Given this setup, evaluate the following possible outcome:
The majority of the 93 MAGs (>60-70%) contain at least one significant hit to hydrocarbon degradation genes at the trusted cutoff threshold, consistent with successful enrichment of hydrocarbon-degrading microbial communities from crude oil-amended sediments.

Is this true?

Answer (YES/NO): NO